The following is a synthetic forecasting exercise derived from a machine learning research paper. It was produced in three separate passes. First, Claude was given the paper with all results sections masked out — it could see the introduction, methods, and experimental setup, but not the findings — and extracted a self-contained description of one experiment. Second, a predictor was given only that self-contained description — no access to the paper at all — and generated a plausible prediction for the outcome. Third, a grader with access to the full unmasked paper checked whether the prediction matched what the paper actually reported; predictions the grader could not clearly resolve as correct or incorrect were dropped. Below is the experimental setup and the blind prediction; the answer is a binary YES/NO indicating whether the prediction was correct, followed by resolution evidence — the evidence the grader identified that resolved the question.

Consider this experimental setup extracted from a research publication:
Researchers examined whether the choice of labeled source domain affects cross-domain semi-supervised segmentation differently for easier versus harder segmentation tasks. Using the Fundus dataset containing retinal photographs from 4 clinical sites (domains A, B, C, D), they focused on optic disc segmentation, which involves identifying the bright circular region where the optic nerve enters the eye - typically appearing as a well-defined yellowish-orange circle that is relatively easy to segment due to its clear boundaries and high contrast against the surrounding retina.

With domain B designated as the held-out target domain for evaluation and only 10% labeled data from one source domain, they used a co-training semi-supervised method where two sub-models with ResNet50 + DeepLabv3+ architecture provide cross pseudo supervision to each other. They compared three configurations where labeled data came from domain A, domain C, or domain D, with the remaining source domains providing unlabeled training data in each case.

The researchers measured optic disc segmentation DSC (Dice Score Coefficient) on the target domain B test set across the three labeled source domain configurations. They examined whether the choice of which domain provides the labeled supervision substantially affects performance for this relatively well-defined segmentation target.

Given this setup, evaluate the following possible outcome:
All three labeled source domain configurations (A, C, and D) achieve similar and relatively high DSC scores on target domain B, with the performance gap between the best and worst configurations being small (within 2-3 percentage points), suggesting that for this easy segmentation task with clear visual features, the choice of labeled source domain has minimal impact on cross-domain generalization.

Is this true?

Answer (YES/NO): YES